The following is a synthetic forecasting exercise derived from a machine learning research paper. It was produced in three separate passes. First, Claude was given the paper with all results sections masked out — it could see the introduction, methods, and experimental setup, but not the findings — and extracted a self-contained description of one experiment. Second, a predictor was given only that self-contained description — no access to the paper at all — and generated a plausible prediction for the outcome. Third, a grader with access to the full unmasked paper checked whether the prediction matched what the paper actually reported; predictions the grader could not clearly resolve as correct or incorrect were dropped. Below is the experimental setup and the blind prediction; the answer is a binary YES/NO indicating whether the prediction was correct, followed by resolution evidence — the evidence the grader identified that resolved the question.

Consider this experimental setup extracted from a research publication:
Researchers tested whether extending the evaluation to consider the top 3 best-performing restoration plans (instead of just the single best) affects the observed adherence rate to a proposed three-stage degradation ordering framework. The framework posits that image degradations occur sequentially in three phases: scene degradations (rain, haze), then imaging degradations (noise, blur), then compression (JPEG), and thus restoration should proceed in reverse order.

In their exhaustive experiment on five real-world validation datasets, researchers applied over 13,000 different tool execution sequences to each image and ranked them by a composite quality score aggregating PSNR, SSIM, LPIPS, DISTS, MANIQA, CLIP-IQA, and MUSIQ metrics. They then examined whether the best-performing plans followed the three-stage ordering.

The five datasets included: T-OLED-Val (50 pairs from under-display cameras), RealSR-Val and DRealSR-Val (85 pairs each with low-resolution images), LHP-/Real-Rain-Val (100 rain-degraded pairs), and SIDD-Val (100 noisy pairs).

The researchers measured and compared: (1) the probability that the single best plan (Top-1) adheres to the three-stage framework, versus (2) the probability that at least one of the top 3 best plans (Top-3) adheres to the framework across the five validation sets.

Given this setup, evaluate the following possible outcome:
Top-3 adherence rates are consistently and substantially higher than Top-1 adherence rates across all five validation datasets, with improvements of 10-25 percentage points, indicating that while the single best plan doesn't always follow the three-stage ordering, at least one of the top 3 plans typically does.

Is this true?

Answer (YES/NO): NO